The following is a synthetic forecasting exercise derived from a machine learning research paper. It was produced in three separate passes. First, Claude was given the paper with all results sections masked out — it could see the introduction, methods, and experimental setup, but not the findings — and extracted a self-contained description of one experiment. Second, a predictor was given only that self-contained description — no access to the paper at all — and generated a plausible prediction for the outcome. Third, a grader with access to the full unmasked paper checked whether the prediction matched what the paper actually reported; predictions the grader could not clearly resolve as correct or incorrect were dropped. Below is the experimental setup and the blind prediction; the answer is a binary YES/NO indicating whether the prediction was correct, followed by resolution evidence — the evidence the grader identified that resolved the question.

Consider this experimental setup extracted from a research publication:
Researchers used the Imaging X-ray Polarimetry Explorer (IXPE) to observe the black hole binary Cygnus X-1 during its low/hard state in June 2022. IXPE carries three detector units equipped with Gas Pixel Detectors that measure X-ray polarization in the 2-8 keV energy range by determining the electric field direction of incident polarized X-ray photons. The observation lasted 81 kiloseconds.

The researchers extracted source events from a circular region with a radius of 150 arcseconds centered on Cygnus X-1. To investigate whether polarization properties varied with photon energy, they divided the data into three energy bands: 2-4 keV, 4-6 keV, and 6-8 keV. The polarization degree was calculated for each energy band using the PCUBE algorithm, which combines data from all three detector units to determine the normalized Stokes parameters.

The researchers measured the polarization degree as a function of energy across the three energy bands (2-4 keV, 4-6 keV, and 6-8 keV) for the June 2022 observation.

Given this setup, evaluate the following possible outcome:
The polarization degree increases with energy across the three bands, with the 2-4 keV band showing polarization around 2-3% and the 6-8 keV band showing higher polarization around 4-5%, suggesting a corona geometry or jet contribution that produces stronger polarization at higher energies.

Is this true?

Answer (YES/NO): NO